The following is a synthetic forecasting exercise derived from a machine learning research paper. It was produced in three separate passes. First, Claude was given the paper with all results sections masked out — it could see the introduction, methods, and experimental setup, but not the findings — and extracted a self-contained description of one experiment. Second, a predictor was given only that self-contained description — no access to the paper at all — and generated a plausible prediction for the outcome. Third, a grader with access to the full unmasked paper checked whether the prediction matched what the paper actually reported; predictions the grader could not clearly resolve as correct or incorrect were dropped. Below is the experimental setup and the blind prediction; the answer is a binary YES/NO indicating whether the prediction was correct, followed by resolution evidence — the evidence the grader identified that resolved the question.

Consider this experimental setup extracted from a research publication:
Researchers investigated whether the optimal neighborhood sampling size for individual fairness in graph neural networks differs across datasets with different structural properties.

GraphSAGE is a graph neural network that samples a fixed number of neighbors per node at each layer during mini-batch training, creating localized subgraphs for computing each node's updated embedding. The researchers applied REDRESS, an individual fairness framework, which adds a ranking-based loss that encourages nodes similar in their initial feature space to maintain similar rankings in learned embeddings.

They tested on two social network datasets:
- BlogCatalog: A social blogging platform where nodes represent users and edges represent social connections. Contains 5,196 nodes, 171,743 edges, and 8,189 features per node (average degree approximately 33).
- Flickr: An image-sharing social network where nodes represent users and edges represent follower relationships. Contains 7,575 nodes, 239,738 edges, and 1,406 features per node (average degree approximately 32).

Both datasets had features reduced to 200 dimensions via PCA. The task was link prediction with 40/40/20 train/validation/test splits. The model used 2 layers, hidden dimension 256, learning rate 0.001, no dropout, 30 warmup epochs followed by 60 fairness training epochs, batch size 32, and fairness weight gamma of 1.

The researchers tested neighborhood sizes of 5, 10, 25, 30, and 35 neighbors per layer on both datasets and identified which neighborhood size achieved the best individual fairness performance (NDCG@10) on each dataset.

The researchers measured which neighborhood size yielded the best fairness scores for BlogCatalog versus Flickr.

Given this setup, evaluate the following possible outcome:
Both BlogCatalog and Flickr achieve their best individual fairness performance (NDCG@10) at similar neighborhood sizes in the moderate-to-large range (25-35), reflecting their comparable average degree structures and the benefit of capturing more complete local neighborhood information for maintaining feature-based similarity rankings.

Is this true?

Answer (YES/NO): NO